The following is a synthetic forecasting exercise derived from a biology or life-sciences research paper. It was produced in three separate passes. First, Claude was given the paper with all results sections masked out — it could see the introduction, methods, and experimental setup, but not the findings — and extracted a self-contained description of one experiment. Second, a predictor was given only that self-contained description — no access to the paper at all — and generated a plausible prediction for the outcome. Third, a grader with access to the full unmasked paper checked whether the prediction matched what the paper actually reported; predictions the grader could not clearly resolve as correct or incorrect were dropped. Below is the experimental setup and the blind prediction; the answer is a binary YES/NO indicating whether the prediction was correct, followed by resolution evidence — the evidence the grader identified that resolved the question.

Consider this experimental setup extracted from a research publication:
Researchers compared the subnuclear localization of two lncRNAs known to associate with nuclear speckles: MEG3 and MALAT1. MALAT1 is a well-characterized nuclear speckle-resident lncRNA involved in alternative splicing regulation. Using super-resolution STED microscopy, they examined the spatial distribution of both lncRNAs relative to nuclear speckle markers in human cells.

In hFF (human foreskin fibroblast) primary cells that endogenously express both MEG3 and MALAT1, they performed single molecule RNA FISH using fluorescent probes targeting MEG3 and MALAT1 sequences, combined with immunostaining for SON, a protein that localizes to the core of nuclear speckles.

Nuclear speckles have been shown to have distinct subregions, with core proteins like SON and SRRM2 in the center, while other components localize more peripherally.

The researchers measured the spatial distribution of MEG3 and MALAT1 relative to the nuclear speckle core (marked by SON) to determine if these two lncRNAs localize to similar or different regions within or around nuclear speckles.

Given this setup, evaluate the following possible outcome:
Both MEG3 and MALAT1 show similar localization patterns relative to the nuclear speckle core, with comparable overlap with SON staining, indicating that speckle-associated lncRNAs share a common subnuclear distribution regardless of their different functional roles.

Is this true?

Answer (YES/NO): NO